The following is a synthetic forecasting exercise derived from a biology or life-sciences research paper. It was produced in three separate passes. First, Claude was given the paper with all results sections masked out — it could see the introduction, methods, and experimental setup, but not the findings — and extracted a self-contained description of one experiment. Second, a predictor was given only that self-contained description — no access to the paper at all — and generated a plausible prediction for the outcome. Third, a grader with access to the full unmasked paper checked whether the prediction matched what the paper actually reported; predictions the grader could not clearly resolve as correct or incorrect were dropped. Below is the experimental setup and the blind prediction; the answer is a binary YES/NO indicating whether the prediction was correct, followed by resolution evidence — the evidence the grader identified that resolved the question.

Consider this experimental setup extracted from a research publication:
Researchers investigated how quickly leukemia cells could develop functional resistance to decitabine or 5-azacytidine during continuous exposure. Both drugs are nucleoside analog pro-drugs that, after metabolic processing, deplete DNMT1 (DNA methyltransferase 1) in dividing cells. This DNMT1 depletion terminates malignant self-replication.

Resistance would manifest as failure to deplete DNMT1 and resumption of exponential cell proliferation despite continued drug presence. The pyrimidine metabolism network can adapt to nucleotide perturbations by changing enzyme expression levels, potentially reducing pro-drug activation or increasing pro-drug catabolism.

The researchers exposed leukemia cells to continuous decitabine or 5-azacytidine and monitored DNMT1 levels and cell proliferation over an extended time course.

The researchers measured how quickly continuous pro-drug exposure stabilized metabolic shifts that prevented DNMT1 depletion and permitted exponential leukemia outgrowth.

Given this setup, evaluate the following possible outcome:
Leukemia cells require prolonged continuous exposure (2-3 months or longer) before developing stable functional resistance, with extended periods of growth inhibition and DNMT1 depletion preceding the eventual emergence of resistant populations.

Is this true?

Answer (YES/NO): NO